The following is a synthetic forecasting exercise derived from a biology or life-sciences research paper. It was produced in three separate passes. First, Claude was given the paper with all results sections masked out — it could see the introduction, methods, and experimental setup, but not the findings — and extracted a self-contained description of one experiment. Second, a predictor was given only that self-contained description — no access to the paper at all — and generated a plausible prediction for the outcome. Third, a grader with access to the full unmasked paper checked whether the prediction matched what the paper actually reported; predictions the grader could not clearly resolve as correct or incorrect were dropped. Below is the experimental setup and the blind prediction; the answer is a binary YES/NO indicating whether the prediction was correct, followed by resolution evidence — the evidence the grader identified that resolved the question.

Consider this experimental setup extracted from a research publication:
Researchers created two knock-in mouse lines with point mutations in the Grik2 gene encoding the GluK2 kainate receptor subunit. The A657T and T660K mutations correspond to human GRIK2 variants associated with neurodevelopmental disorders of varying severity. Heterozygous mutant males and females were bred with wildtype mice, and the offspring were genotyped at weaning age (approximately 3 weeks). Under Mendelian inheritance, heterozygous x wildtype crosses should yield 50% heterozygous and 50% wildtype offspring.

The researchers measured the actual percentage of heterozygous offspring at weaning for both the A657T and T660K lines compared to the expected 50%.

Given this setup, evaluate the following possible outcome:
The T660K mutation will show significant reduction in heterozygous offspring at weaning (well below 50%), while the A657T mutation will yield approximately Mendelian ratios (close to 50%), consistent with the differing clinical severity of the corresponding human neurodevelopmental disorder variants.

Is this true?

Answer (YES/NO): NO